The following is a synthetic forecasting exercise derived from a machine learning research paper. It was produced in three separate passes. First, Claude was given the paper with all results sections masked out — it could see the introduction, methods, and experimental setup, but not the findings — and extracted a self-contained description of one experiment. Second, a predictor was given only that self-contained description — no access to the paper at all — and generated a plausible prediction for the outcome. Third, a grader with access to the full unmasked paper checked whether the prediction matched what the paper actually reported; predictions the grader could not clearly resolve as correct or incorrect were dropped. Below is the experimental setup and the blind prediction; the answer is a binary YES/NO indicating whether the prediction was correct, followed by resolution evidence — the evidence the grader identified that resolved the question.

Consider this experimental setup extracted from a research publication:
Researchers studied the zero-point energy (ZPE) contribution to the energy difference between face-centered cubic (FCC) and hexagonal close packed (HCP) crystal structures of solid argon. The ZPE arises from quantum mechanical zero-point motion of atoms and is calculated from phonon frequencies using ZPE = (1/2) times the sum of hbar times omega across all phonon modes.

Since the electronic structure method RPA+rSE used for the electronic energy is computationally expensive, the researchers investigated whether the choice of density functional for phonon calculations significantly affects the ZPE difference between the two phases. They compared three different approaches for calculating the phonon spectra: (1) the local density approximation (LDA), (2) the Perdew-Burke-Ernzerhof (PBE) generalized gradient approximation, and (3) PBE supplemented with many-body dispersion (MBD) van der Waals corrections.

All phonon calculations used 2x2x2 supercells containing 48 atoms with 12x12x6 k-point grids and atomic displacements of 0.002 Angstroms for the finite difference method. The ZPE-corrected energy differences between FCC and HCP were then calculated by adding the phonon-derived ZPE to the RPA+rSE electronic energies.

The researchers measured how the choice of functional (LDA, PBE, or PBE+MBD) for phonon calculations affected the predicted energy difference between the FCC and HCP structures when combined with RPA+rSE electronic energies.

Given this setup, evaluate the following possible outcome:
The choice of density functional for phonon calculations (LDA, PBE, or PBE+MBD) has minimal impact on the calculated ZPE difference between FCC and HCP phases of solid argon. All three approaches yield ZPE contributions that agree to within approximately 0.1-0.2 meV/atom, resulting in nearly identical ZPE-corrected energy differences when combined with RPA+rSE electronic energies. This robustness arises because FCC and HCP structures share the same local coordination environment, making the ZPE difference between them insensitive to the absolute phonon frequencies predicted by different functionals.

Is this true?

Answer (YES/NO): YES